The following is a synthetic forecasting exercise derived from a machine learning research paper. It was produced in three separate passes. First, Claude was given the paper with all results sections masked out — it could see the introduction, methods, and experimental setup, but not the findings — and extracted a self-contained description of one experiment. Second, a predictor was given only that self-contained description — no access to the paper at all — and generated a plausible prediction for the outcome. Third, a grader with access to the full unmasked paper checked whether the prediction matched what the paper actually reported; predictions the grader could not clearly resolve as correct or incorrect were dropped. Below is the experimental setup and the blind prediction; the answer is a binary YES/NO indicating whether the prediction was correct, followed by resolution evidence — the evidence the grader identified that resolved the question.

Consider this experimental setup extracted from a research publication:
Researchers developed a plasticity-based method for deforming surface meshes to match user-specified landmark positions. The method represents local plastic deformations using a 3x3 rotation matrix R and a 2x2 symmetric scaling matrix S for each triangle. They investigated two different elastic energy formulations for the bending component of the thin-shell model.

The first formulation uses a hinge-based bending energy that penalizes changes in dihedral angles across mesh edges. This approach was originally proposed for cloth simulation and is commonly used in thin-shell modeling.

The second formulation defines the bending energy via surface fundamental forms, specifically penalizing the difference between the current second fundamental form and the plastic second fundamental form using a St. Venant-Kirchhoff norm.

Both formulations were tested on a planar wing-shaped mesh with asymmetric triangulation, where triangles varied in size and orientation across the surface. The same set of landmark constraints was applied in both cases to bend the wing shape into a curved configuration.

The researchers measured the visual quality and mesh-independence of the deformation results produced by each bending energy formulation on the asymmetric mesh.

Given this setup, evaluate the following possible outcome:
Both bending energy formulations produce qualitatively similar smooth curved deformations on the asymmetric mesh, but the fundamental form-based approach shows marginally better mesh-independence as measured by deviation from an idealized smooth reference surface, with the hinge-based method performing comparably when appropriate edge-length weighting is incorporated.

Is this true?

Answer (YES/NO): NO